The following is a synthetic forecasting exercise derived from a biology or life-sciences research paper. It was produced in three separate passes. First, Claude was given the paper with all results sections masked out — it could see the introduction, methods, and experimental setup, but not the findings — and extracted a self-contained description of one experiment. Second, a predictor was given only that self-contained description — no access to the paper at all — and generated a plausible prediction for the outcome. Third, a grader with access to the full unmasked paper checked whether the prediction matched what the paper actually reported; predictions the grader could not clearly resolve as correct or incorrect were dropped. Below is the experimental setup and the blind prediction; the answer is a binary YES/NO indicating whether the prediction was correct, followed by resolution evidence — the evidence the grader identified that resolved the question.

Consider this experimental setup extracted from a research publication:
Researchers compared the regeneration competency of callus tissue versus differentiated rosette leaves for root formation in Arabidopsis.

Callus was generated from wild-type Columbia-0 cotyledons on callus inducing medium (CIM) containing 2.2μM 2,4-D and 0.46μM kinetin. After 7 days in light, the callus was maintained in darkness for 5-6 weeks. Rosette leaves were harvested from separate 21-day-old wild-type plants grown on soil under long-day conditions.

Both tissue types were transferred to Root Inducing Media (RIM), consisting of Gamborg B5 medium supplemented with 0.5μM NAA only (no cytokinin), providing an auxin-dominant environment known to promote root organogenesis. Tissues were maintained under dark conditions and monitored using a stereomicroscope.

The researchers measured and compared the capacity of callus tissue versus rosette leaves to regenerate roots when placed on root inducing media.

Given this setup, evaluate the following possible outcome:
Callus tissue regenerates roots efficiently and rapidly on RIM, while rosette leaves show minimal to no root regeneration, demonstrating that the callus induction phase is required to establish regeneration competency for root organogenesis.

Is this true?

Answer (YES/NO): YES